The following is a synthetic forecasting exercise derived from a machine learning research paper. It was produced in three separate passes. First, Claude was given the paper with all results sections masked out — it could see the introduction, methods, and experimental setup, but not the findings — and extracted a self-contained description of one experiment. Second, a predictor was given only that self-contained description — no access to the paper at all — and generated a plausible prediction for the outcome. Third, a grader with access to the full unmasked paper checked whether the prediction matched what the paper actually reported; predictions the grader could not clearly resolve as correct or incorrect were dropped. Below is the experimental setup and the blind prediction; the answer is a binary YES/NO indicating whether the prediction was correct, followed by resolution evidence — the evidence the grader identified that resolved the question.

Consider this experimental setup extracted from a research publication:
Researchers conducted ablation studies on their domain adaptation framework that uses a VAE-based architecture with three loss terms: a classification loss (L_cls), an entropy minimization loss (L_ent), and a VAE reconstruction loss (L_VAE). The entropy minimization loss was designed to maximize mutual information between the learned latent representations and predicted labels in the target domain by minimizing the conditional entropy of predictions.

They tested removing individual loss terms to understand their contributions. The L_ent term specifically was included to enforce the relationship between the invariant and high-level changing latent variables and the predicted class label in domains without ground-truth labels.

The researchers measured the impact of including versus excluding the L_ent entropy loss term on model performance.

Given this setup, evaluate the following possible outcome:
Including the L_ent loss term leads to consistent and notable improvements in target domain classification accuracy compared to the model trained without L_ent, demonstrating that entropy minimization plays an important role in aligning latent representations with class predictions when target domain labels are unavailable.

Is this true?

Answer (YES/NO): YES